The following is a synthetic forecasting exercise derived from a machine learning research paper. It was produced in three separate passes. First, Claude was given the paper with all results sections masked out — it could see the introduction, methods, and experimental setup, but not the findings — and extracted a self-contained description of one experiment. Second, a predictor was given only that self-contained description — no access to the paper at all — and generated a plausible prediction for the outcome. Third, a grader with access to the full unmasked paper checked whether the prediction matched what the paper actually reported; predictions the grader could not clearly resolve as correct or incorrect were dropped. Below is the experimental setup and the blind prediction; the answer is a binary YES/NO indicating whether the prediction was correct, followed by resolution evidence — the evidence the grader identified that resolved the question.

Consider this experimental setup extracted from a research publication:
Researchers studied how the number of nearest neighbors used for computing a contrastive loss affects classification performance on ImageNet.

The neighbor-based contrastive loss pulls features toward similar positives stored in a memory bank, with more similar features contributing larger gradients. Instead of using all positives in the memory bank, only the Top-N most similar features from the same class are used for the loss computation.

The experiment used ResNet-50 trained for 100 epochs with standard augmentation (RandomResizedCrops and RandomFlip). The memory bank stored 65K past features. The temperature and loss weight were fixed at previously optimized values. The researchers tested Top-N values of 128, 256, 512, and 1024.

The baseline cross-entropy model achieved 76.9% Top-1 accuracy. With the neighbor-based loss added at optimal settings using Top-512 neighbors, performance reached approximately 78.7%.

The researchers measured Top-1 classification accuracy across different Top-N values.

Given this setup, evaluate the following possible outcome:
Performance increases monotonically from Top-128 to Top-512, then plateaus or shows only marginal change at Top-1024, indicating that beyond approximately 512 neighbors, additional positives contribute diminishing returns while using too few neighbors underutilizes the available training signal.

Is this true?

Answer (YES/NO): NO